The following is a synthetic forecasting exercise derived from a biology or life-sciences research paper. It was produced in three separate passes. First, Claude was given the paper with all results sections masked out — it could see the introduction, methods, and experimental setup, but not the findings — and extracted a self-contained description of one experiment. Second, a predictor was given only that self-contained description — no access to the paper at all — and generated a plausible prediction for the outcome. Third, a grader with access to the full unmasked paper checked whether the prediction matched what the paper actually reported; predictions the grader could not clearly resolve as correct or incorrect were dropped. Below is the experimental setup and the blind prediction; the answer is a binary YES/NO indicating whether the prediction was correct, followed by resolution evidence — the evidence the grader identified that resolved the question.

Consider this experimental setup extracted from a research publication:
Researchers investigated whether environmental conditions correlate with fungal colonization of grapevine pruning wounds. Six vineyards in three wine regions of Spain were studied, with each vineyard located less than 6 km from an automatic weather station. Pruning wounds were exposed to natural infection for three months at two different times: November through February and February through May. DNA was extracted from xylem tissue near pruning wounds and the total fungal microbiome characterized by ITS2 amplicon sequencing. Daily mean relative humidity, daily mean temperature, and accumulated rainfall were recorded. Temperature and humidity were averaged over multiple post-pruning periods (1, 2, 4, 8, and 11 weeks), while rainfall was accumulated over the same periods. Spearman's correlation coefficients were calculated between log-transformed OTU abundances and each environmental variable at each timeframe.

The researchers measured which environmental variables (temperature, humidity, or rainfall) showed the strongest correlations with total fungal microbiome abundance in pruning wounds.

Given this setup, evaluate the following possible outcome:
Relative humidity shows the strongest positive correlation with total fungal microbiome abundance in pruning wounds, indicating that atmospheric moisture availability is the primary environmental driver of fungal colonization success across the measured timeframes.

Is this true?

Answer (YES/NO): NO